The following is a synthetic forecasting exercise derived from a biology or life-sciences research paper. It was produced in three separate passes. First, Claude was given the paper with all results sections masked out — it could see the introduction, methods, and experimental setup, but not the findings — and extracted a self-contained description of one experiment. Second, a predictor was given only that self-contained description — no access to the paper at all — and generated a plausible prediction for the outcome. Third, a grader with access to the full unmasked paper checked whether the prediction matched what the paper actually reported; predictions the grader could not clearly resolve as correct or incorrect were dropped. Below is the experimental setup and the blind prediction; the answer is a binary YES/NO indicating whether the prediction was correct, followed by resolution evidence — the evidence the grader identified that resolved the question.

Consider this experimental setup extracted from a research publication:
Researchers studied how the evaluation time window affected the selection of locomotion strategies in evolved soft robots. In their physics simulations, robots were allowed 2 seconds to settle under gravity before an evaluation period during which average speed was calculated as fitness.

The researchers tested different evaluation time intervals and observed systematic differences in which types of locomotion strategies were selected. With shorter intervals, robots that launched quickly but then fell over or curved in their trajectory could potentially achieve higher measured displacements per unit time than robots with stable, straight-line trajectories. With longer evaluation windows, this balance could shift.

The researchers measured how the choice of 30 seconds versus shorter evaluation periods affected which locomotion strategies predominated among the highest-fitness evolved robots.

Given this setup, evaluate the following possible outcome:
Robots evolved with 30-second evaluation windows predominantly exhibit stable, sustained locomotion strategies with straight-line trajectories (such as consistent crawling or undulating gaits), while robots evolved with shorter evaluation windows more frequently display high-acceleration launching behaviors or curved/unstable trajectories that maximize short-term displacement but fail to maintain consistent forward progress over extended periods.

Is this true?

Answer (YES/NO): YES